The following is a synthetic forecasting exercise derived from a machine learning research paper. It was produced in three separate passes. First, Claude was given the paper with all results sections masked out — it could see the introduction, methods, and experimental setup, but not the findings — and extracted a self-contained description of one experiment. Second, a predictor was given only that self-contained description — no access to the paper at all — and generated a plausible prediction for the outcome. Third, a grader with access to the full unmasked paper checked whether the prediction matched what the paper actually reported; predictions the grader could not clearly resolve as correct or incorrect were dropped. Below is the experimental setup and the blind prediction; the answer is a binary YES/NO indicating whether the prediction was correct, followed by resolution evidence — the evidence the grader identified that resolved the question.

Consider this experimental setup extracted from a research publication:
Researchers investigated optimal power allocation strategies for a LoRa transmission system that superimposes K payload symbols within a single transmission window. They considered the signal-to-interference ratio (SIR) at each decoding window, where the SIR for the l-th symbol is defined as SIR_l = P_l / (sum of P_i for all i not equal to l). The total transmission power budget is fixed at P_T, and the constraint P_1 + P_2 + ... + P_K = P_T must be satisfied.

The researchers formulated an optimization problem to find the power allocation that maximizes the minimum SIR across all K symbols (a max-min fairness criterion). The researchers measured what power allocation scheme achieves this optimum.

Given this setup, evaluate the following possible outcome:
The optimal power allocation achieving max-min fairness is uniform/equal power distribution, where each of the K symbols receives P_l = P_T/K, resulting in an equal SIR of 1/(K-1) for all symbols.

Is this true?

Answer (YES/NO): YES